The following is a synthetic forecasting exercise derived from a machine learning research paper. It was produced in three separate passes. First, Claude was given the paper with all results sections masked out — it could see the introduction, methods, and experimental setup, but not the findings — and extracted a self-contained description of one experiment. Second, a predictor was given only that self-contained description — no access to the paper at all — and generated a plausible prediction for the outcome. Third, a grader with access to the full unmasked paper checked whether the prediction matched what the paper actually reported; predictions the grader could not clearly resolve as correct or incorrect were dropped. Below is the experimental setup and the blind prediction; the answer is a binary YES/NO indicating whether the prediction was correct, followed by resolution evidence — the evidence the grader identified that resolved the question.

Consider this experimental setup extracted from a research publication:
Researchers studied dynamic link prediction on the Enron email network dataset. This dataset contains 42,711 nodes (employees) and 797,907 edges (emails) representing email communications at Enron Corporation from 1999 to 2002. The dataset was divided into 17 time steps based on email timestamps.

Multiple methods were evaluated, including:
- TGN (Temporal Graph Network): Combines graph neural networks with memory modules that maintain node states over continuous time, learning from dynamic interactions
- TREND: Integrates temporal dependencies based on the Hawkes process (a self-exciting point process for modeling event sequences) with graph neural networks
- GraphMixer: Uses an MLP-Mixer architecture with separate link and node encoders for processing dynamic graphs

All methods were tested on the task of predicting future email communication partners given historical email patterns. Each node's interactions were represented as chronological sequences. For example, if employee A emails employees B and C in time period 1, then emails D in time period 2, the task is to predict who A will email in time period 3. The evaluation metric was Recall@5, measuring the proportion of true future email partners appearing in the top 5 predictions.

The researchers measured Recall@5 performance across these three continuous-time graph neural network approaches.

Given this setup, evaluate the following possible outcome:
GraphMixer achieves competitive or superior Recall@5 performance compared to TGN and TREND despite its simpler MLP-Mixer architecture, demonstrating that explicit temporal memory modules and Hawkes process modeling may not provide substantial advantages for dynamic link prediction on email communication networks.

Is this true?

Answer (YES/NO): YES